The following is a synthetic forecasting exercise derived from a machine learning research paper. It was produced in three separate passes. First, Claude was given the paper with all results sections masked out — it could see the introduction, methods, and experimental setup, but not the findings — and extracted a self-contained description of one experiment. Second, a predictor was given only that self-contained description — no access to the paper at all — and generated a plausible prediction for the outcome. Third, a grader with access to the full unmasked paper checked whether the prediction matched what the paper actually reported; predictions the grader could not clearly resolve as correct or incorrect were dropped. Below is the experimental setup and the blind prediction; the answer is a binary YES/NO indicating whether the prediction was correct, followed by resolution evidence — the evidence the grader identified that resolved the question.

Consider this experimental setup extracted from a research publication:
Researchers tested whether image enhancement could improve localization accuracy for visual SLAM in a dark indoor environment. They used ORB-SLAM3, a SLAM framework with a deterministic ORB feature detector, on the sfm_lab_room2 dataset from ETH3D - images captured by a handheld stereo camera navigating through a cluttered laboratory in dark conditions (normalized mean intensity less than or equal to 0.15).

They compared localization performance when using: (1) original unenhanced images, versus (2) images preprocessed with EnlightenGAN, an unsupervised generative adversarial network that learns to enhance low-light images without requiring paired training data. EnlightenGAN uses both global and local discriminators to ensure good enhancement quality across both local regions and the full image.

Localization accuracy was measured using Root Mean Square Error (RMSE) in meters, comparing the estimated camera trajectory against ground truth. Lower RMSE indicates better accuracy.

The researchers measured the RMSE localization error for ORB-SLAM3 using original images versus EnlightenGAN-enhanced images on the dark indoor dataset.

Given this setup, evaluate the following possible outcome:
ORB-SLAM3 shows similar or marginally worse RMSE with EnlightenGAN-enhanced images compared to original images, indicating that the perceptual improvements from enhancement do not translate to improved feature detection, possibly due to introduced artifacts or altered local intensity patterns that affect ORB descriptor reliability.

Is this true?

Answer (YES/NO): NO